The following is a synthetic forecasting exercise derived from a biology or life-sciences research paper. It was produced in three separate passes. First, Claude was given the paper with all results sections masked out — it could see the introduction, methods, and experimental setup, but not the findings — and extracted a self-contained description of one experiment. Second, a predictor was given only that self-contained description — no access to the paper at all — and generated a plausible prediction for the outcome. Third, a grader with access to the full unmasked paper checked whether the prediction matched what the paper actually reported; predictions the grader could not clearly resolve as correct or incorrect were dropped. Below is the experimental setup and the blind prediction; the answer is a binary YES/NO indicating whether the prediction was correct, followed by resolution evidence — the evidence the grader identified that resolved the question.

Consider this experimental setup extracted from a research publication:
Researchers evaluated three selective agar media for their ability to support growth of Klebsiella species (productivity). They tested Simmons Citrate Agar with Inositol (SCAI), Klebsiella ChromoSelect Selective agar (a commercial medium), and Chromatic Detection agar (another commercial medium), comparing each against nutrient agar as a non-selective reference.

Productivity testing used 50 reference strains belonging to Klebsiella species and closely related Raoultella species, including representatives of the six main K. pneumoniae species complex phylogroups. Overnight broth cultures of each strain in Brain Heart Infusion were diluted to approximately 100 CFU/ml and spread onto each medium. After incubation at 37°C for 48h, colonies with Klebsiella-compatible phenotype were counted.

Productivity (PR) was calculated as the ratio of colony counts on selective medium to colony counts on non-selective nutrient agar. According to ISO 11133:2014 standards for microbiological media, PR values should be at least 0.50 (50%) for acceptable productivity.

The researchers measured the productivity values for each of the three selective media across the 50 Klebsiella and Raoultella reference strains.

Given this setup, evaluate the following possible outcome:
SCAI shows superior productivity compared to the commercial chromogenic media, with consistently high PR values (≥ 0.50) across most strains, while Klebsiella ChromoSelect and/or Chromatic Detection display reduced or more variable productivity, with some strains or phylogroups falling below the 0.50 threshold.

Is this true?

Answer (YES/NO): NO